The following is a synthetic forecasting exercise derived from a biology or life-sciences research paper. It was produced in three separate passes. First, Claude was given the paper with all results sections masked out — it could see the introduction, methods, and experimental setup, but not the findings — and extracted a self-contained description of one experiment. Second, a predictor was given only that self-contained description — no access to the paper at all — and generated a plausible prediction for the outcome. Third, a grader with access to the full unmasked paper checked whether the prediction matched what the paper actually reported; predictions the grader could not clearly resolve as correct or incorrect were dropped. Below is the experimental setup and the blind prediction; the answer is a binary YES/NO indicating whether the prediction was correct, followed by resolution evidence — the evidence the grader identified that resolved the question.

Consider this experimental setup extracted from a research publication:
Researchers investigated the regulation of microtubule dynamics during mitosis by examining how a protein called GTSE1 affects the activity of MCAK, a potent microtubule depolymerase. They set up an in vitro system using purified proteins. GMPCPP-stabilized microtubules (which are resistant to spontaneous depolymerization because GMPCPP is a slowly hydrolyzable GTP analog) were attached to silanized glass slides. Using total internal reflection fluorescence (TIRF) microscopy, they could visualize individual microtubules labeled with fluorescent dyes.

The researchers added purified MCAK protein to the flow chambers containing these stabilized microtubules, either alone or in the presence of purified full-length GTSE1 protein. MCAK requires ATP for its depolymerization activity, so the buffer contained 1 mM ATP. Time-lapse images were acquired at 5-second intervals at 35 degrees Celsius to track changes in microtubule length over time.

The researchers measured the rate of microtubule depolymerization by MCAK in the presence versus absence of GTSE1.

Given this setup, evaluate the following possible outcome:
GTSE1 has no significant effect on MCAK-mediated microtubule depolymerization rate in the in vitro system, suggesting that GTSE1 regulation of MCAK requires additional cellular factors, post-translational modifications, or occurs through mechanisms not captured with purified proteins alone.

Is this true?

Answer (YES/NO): NO